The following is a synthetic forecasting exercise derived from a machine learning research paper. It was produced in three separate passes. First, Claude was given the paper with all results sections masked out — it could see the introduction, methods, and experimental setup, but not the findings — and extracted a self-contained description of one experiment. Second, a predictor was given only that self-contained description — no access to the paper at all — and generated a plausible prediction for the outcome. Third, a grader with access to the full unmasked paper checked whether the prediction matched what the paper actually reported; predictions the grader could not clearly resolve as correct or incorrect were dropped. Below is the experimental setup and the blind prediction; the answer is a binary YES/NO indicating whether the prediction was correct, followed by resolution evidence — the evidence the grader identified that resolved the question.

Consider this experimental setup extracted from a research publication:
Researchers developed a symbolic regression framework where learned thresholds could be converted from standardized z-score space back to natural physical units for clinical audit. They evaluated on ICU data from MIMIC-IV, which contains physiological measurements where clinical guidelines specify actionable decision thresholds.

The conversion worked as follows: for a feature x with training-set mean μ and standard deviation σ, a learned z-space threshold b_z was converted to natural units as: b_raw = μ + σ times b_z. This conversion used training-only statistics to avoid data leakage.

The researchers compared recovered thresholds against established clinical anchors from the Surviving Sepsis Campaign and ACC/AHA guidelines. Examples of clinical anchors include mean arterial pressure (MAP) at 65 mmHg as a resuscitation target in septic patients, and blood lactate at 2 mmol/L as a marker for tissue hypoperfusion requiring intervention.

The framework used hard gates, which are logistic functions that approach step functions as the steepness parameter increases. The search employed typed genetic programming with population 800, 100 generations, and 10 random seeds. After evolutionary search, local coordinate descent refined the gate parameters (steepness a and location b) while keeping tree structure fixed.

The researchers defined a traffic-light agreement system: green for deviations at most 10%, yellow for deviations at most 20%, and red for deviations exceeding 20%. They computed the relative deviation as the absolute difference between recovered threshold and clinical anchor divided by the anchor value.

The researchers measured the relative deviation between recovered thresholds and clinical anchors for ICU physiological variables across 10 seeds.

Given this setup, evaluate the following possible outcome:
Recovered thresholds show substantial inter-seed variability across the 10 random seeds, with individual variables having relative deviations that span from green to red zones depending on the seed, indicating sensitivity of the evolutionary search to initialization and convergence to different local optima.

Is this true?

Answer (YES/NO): NO